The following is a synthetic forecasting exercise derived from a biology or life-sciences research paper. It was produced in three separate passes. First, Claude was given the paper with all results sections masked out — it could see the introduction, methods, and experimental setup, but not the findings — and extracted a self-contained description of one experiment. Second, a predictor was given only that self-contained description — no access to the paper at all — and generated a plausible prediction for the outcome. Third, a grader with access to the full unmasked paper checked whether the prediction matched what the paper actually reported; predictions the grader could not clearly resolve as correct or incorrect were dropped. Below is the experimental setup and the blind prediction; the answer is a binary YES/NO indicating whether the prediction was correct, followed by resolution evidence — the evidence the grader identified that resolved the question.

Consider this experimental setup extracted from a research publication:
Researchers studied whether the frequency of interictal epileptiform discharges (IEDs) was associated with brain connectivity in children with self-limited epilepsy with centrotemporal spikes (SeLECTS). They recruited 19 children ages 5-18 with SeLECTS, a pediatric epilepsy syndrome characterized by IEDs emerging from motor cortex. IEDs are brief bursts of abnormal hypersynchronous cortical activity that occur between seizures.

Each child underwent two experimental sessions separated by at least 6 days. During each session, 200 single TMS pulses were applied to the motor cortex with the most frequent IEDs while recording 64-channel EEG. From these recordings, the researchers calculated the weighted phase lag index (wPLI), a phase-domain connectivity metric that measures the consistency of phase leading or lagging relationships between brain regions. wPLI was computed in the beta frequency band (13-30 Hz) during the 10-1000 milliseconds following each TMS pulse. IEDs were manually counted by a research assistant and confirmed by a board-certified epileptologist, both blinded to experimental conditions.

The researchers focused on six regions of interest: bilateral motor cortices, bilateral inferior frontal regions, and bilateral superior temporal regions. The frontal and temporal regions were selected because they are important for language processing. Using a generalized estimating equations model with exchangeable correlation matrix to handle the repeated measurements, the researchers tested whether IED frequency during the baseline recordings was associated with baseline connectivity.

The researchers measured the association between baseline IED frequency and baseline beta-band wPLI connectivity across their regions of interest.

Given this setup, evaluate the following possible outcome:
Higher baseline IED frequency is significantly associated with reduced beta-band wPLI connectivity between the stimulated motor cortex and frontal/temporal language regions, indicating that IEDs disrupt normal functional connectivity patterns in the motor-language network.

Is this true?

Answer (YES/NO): NO